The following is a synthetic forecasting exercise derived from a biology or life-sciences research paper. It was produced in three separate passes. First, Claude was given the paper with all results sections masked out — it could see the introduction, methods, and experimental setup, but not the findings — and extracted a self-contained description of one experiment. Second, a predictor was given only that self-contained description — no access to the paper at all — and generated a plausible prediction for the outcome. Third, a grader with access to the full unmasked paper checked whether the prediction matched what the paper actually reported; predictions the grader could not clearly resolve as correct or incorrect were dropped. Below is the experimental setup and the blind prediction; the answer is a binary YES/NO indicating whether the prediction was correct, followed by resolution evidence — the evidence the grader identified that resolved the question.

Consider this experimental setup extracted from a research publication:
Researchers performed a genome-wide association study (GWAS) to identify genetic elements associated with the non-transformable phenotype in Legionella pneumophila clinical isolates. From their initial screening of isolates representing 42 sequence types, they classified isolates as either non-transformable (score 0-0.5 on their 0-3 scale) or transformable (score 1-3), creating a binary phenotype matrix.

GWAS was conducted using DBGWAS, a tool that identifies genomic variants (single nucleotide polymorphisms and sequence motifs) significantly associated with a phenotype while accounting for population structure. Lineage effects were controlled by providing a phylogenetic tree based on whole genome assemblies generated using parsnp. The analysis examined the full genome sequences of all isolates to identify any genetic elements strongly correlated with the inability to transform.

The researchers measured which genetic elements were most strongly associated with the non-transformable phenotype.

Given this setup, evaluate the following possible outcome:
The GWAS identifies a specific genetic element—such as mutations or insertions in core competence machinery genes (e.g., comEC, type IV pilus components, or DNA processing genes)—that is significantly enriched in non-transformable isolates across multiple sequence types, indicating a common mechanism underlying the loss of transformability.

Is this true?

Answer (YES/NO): NO